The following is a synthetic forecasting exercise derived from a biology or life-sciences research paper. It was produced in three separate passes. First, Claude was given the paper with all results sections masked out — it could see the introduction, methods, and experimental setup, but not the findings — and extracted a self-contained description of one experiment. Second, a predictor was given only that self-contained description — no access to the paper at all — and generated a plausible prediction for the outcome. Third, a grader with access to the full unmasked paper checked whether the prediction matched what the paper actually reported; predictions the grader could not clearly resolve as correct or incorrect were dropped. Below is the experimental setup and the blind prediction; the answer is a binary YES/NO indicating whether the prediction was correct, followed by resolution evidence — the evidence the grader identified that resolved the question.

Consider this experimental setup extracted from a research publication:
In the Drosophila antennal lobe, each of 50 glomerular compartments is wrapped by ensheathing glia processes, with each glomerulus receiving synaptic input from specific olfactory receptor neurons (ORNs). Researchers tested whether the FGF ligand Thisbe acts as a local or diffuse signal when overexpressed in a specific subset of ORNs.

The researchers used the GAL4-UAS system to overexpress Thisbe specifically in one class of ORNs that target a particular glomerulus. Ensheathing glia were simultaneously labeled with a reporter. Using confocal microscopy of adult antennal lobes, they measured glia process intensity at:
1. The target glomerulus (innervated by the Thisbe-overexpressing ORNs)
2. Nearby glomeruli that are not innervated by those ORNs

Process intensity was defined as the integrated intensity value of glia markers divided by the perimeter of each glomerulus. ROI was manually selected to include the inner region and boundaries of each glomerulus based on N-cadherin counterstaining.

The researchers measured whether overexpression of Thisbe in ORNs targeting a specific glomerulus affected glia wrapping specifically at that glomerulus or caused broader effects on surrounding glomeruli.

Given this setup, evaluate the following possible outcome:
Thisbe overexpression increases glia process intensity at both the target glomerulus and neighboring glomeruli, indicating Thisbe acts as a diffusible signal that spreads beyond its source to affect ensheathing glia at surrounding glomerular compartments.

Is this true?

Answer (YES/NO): NO